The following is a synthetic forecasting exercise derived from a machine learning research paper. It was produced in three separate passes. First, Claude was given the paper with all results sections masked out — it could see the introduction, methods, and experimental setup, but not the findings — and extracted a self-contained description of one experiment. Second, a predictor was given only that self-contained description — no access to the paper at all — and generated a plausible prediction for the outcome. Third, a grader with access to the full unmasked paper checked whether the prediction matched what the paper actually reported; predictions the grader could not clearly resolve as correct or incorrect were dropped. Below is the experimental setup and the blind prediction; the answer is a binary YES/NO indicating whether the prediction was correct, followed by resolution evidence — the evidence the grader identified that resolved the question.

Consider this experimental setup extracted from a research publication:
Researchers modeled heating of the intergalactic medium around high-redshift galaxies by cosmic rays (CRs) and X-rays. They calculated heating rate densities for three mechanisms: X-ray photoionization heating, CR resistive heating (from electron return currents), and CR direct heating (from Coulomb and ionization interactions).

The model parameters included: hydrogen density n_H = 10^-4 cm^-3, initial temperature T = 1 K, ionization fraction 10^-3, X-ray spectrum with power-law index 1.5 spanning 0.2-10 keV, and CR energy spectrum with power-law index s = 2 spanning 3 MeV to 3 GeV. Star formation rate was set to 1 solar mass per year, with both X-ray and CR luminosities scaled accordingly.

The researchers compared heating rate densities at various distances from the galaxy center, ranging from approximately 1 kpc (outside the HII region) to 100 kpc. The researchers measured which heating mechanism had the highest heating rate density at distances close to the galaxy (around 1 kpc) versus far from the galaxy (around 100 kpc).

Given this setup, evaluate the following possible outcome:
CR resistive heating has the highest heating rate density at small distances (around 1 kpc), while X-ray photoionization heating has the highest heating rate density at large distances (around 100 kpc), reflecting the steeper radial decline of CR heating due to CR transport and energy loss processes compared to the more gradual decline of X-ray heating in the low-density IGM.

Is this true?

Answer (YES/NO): NO